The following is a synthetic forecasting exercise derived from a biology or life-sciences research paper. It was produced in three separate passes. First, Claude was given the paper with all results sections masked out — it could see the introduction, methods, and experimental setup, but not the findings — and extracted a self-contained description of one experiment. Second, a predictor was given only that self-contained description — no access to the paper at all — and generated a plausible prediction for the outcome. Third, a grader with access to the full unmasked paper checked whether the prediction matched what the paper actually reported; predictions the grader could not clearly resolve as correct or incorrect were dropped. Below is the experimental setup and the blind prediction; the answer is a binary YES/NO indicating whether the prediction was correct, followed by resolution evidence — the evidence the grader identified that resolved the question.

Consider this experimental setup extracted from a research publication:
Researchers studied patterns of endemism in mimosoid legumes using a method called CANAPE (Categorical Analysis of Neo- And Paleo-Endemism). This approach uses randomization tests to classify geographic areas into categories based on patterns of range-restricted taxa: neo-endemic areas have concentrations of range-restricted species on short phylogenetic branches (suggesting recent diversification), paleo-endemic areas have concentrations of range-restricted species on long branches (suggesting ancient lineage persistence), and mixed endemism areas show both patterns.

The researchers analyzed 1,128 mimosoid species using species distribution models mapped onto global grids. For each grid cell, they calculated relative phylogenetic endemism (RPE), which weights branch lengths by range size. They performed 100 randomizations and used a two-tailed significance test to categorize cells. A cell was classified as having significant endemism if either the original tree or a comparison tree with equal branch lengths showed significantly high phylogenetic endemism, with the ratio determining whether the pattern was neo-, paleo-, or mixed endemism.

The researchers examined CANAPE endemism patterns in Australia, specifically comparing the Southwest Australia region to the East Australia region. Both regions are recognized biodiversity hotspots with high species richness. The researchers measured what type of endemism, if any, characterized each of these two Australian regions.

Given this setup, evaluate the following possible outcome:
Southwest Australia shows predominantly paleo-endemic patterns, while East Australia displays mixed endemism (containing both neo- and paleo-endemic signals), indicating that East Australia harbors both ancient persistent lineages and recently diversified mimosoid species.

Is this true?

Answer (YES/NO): NO